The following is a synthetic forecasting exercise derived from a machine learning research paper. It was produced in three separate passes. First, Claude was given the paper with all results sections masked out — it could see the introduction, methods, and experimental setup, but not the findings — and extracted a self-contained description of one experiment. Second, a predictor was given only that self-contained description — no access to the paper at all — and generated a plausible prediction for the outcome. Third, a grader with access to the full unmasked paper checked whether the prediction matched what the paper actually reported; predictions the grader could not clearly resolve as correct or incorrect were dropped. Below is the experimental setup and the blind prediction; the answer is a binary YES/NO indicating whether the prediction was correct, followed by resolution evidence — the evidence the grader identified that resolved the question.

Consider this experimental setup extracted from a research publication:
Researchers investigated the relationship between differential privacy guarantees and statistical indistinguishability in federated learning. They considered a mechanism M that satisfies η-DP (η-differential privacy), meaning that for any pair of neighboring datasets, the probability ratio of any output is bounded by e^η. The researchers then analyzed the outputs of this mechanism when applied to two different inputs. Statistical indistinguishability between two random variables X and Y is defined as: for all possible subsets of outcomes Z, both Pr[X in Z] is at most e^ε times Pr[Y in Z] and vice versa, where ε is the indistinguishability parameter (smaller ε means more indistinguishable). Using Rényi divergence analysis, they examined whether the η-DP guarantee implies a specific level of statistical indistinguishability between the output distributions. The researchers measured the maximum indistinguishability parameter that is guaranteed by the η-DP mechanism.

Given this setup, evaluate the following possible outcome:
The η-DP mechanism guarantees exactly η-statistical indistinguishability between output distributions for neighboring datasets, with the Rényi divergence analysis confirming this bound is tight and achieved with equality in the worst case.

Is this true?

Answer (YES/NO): NO